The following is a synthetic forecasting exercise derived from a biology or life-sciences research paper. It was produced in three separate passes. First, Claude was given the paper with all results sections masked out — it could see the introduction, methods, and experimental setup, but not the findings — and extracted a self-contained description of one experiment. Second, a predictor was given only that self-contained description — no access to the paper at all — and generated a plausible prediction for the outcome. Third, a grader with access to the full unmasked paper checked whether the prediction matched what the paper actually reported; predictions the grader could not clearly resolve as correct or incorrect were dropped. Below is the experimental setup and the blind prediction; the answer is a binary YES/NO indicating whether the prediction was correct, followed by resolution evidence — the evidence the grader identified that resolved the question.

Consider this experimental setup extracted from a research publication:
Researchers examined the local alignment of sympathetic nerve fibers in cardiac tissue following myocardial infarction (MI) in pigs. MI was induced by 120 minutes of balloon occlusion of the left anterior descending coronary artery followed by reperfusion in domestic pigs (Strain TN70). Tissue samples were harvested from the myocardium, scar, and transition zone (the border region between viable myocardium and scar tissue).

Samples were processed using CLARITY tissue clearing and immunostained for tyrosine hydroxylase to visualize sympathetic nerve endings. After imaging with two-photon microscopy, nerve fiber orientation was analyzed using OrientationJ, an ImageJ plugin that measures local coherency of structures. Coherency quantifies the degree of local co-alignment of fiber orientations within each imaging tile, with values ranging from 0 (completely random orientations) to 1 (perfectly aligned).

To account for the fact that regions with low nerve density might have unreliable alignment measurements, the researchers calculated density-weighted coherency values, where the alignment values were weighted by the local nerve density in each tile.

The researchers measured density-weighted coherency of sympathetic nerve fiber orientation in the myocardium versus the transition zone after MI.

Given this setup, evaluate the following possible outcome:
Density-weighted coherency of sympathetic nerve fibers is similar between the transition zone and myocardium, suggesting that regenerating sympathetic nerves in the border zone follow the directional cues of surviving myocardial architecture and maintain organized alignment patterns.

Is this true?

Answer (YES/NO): NO